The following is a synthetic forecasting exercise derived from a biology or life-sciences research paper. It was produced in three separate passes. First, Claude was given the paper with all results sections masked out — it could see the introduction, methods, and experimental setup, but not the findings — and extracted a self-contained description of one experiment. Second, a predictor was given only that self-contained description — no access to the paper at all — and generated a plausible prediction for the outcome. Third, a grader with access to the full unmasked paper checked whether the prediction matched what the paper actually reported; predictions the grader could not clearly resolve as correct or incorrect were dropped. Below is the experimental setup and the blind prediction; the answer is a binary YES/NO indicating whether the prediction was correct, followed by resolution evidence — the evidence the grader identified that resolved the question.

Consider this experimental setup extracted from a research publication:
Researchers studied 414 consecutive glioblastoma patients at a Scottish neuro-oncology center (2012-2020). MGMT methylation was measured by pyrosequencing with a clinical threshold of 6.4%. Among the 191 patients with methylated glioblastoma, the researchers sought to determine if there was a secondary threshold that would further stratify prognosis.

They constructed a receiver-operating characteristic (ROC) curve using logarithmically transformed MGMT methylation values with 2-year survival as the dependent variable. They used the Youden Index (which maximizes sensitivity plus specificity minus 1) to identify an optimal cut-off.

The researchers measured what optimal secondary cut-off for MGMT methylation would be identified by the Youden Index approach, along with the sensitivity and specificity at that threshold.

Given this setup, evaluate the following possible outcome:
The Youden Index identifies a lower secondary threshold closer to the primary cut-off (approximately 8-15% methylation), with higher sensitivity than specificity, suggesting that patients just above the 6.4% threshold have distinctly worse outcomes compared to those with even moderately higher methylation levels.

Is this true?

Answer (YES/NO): NO